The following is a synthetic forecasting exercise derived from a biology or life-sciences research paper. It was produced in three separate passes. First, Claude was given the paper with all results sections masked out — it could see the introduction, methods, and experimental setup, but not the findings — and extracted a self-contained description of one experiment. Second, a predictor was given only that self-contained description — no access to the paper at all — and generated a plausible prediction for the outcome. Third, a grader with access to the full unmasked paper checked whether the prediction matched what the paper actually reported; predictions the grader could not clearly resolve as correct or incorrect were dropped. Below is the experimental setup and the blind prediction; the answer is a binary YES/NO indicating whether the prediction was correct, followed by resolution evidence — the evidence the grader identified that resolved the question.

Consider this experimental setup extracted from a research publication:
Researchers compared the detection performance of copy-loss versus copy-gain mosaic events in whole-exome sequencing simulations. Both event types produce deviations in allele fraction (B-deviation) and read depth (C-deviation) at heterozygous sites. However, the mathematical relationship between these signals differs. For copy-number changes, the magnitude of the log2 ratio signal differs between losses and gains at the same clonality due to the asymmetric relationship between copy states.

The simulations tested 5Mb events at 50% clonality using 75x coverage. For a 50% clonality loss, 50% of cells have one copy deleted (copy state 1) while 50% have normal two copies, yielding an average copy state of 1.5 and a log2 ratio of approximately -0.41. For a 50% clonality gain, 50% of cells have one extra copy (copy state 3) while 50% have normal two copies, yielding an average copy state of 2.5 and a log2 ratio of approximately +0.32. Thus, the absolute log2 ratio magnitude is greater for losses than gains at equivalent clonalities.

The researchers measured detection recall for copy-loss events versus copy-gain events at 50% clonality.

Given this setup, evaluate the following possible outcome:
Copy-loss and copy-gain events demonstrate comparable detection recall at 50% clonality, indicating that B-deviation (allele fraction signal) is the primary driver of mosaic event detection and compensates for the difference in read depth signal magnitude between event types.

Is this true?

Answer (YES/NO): NO